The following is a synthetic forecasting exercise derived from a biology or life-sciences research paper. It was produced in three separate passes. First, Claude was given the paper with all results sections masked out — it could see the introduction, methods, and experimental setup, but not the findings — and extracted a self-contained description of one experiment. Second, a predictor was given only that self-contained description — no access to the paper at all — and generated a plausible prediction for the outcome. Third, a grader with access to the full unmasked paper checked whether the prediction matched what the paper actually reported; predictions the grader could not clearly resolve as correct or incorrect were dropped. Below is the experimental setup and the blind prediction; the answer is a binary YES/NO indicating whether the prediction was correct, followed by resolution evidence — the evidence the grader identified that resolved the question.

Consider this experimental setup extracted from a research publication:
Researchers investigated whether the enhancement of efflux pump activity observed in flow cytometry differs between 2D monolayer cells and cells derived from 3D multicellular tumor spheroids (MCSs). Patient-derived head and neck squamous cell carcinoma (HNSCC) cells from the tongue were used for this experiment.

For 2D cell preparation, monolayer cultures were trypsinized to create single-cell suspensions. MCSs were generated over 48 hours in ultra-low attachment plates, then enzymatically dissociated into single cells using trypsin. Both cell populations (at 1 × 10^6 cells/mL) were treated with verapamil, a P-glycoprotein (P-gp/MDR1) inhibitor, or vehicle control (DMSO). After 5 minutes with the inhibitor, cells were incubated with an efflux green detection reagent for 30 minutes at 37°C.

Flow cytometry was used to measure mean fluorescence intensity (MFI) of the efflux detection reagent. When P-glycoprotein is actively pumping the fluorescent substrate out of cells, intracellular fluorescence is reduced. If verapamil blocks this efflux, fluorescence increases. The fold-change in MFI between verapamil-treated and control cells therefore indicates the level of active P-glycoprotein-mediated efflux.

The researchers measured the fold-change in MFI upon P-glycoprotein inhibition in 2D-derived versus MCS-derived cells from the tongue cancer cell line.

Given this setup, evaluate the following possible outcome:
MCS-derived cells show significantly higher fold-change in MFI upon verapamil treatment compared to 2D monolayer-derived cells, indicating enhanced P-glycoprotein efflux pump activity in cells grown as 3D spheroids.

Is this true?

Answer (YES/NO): NO